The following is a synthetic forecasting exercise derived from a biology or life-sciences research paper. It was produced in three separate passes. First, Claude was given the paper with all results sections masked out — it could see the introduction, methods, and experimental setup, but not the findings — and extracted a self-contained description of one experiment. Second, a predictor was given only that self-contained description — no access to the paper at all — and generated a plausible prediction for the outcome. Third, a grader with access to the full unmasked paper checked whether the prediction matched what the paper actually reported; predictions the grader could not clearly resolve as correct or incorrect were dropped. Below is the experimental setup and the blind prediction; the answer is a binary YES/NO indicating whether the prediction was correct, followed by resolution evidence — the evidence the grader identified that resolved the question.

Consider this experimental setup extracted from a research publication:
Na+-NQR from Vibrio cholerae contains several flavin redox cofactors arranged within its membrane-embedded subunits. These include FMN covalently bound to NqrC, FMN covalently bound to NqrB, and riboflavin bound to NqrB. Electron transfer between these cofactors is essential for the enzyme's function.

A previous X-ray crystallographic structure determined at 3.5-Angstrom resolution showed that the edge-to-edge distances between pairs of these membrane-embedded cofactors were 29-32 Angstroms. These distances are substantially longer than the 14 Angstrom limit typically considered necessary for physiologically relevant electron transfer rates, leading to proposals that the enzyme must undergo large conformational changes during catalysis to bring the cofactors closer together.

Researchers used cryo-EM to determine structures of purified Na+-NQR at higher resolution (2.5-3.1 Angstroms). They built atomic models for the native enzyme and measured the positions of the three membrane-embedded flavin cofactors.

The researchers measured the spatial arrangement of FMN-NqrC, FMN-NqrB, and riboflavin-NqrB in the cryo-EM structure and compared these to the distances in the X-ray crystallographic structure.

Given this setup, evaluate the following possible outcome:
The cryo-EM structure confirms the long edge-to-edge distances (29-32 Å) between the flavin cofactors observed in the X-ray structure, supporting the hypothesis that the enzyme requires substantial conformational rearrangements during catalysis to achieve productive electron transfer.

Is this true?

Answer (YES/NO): NO